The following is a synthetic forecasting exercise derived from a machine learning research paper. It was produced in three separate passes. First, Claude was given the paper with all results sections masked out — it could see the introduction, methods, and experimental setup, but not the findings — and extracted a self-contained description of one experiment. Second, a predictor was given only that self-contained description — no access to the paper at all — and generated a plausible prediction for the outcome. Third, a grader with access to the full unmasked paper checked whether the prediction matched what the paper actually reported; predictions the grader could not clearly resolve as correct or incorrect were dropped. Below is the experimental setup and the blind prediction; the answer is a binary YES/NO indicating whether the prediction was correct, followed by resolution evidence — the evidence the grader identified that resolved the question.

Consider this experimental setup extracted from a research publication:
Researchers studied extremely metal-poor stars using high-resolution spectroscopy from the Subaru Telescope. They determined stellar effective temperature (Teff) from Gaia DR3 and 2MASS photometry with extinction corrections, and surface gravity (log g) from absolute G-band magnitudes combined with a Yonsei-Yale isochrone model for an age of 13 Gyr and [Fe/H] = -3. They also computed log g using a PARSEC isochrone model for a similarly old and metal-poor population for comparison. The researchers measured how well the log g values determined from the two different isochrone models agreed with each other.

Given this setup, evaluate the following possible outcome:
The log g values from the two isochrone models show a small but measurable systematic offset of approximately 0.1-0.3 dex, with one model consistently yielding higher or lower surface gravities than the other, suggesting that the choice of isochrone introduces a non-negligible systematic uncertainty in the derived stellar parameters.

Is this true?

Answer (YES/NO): NO